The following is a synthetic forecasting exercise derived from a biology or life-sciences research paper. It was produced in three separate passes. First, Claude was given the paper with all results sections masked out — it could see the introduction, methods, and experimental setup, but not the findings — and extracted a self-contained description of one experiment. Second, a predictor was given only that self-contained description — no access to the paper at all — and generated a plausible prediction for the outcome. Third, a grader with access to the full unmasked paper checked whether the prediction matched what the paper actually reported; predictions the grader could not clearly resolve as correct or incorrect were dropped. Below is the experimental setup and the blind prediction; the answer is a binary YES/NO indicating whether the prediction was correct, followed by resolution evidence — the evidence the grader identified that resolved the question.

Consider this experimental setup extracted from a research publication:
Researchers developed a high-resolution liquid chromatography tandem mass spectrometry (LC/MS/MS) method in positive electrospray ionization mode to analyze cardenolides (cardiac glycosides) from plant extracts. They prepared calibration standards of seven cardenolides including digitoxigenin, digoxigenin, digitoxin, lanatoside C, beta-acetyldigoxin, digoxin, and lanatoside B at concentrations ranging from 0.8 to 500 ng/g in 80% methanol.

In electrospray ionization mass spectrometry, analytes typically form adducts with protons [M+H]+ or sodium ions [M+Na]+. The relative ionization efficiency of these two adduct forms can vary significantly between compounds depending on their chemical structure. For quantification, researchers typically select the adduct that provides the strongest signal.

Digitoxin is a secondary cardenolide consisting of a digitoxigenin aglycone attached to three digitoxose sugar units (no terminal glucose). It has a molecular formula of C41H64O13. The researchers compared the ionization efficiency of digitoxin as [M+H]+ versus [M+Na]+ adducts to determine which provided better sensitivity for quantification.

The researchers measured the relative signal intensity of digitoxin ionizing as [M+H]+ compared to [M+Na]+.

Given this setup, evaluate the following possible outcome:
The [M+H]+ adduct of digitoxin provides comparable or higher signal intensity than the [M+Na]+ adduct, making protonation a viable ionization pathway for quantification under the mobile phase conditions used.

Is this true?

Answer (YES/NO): NO